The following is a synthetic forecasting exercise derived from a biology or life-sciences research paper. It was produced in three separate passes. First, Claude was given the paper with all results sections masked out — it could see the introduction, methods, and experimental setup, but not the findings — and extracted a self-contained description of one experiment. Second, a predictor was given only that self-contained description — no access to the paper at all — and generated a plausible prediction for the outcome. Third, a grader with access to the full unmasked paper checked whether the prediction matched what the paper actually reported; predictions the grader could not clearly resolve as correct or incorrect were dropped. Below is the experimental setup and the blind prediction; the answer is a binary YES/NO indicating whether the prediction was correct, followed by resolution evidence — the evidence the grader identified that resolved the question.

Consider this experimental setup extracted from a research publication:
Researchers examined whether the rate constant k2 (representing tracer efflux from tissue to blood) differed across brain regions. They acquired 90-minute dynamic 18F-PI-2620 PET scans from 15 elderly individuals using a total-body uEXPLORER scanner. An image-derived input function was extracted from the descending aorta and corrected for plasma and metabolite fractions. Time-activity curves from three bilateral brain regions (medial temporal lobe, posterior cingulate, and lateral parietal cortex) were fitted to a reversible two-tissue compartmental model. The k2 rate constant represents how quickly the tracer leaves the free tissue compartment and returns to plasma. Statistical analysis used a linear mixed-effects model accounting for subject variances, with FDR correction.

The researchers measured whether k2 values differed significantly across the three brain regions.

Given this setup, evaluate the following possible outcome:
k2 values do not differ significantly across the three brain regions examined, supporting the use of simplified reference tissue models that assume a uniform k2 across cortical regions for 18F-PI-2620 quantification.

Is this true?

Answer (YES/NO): NO